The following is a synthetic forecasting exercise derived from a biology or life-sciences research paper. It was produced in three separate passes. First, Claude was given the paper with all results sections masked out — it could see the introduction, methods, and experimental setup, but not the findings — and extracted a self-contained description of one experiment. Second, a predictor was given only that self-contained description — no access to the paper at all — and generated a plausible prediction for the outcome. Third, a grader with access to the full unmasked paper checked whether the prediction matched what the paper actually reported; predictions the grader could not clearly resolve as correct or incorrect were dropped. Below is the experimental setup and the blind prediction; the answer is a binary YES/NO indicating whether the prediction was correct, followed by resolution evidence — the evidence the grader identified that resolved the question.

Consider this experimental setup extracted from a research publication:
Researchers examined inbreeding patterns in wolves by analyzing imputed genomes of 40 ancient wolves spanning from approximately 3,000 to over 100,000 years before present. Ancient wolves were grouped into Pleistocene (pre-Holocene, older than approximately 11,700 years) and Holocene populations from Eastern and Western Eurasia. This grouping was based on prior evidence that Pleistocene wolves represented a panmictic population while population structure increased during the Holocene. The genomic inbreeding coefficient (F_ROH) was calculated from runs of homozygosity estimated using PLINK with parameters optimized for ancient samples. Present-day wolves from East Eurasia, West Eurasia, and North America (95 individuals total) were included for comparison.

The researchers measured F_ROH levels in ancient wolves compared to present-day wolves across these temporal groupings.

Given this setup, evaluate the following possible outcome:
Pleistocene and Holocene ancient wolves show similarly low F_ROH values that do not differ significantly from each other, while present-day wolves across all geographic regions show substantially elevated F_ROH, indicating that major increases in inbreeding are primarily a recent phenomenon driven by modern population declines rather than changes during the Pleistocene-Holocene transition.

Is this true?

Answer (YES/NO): YES